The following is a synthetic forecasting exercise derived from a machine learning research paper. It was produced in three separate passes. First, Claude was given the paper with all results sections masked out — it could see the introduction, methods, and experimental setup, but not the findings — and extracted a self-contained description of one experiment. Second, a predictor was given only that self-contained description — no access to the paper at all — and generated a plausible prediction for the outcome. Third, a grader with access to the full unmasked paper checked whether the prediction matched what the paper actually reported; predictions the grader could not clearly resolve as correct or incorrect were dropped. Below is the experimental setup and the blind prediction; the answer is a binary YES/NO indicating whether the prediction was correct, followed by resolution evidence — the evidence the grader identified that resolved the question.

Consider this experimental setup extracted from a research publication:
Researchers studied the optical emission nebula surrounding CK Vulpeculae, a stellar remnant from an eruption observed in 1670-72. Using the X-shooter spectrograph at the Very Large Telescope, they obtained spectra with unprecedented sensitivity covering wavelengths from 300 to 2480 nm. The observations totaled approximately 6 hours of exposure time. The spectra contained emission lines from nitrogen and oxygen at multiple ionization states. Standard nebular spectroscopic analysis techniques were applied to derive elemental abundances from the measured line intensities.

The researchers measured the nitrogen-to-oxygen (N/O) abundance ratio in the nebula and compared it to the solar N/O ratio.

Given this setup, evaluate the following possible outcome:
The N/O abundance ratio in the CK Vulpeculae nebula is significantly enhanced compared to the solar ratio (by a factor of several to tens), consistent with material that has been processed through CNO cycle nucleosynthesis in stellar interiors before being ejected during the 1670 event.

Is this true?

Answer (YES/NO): YES